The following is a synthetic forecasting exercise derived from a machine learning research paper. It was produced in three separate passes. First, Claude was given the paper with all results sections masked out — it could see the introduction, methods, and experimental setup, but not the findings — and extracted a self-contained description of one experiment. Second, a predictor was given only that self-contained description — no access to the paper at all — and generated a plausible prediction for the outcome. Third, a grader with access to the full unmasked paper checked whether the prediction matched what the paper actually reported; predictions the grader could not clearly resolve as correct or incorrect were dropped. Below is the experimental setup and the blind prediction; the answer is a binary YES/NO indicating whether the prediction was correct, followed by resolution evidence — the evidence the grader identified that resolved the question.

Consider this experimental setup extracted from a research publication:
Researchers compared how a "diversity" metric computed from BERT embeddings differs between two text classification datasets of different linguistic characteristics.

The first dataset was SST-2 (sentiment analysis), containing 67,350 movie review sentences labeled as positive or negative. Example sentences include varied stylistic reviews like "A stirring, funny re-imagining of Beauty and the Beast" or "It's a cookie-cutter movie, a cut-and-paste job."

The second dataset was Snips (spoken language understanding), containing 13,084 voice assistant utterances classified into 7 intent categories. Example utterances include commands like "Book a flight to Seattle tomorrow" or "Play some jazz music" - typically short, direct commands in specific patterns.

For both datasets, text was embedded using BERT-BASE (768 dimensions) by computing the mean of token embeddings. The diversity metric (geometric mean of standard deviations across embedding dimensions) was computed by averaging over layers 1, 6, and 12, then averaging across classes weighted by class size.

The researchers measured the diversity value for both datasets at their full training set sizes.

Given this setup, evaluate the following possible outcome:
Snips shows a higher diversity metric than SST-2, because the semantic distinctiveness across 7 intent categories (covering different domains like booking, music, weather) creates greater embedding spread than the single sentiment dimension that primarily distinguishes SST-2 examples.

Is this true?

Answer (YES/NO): NO